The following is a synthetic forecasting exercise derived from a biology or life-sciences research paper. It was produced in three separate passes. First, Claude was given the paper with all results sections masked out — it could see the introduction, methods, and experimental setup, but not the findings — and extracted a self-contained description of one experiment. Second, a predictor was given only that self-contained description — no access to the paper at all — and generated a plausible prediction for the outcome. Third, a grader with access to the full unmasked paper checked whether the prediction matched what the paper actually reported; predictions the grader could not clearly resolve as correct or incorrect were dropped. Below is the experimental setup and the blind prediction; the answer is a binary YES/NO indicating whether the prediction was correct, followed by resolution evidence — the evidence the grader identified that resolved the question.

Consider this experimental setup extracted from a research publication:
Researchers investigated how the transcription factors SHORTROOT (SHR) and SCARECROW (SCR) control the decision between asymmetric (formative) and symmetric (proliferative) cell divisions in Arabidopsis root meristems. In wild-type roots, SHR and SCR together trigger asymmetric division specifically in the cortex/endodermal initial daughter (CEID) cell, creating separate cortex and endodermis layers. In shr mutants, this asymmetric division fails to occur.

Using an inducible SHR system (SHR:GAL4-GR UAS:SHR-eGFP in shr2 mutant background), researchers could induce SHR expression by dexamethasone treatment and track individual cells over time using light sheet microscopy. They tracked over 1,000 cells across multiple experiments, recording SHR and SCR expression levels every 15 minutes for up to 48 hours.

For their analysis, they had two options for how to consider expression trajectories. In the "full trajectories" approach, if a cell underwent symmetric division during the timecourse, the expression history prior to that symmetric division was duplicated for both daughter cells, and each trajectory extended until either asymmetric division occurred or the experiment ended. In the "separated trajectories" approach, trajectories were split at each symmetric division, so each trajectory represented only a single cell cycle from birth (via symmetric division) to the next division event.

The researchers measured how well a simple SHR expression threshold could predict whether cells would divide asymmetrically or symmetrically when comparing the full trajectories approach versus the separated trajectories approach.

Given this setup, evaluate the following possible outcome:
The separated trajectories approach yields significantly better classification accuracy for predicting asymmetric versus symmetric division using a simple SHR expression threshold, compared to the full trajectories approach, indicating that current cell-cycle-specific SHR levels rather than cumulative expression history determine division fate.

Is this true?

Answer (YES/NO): NO